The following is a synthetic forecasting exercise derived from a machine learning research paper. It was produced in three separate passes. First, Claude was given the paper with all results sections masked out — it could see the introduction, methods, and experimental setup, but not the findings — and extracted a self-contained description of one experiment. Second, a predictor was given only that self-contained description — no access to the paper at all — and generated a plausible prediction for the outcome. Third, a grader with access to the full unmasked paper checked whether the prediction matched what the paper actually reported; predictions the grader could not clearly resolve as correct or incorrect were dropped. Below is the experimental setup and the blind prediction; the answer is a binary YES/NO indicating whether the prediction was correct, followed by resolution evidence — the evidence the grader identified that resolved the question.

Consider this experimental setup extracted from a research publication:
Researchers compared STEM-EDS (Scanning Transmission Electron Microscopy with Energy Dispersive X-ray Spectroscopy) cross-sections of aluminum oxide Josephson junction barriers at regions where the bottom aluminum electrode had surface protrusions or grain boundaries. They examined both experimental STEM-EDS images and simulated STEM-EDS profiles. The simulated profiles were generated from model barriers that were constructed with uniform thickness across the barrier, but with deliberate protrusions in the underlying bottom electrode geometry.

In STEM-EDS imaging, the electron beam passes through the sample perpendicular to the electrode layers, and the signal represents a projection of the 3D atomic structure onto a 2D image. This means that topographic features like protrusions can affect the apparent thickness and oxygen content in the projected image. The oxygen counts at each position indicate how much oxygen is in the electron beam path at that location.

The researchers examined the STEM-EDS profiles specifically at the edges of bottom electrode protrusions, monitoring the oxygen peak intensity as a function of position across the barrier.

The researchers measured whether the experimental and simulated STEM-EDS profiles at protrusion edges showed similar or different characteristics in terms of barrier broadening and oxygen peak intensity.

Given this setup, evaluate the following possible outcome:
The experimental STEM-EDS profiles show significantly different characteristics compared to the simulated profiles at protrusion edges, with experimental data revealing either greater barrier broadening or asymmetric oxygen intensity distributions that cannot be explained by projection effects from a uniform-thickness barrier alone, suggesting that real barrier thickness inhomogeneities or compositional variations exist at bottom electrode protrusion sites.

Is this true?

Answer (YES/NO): NO